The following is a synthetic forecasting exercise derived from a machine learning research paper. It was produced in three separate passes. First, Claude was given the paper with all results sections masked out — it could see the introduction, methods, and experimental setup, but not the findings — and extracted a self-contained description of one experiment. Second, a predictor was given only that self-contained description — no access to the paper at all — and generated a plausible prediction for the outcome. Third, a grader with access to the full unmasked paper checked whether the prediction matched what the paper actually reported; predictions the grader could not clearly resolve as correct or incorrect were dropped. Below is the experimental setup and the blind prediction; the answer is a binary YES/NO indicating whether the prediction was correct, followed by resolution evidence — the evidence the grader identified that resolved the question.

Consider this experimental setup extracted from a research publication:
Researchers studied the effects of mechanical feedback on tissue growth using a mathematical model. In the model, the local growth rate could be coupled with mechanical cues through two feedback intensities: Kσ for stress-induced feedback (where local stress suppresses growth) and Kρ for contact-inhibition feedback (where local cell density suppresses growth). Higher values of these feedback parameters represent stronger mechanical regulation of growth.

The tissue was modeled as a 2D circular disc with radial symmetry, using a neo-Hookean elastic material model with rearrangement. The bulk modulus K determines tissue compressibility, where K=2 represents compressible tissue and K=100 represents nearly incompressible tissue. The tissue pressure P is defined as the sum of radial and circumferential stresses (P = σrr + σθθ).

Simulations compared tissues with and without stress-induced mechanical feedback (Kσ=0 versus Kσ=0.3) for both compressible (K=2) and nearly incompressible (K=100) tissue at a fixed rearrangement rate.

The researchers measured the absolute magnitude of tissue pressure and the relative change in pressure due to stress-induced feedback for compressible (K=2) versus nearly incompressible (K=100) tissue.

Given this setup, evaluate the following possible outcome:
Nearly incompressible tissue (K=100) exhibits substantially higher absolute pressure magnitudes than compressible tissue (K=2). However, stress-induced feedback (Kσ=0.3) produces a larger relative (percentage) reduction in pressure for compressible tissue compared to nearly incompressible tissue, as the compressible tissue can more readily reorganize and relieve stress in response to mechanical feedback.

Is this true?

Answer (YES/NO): NO